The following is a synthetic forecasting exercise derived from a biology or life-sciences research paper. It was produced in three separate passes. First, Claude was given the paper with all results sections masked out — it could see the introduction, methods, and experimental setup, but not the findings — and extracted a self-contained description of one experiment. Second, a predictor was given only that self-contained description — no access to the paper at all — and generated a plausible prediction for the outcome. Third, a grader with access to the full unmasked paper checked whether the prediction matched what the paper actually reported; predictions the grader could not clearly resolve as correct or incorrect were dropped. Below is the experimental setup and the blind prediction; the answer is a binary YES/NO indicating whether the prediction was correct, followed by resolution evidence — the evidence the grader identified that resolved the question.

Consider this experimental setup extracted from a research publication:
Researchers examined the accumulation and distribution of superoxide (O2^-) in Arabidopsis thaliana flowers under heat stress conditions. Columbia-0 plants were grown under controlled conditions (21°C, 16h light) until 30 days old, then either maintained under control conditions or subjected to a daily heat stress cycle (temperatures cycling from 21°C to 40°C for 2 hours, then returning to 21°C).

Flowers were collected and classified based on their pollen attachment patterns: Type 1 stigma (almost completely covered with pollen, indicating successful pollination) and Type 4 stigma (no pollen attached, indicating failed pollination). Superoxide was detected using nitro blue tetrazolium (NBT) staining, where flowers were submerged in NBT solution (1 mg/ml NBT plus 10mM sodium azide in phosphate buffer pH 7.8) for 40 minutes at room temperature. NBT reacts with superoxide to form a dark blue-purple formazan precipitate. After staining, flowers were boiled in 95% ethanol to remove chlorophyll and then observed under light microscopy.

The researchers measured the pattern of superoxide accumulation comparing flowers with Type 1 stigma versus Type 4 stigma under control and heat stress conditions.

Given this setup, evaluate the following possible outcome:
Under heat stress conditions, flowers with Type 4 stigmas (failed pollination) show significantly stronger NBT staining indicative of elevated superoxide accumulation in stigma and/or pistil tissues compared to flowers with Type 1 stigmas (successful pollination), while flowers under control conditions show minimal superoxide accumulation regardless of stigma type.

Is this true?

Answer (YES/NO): NO